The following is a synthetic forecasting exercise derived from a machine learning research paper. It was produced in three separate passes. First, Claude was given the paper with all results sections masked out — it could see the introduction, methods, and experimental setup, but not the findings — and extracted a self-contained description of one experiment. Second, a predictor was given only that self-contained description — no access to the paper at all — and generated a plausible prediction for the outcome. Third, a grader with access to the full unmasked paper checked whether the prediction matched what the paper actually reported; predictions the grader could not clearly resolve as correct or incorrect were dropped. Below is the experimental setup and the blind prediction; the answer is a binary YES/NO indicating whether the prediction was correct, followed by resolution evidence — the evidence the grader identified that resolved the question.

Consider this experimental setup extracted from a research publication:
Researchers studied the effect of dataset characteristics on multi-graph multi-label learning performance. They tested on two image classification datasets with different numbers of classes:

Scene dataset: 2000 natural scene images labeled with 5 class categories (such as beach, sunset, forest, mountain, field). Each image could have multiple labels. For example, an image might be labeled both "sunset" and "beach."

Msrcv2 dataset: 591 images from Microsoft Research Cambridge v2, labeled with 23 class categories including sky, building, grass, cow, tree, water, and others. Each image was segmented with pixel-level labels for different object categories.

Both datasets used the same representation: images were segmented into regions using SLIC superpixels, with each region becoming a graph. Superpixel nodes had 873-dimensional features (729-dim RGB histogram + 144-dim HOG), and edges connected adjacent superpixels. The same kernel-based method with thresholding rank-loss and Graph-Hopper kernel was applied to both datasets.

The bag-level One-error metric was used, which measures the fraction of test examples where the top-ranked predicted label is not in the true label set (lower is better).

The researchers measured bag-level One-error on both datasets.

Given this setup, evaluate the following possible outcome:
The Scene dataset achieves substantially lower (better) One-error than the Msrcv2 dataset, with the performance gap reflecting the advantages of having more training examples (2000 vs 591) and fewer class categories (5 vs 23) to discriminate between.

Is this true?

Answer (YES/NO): NO